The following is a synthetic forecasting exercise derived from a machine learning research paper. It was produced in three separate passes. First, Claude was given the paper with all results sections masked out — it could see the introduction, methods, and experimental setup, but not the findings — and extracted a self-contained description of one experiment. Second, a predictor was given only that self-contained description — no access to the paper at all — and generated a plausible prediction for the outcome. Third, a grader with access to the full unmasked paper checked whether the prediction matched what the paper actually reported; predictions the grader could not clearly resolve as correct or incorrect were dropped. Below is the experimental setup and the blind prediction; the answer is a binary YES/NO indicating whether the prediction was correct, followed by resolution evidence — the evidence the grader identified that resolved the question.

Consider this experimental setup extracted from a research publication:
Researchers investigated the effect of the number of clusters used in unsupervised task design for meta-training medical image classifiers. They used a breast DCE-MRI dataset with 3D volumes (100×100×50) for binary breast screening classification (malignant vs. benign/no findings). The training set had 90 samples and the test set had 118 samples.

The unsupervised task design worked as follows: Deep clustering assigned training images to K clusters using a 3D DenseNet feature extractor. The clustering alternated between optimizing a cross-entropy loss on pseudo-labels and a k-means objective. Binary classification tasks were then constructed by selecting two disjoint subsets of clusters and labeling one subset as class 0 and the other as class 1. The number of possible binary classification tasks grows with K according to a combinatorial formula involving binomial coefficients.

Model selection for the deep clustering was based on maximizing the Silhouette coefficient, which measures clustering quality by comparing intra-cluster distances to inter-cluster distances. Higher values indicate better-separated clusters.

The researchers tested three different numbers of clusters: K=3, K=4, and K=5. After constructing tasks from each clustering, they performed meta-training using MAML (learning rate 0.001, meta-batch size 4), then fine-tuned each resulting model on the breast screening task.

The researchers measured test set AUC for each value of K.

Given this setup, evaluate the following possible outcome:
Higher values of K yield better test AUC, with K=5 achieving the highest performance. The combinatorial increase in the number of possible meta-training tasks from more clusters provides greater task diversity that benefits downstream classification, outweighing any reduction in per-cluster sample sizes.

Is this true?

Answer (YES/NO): YES